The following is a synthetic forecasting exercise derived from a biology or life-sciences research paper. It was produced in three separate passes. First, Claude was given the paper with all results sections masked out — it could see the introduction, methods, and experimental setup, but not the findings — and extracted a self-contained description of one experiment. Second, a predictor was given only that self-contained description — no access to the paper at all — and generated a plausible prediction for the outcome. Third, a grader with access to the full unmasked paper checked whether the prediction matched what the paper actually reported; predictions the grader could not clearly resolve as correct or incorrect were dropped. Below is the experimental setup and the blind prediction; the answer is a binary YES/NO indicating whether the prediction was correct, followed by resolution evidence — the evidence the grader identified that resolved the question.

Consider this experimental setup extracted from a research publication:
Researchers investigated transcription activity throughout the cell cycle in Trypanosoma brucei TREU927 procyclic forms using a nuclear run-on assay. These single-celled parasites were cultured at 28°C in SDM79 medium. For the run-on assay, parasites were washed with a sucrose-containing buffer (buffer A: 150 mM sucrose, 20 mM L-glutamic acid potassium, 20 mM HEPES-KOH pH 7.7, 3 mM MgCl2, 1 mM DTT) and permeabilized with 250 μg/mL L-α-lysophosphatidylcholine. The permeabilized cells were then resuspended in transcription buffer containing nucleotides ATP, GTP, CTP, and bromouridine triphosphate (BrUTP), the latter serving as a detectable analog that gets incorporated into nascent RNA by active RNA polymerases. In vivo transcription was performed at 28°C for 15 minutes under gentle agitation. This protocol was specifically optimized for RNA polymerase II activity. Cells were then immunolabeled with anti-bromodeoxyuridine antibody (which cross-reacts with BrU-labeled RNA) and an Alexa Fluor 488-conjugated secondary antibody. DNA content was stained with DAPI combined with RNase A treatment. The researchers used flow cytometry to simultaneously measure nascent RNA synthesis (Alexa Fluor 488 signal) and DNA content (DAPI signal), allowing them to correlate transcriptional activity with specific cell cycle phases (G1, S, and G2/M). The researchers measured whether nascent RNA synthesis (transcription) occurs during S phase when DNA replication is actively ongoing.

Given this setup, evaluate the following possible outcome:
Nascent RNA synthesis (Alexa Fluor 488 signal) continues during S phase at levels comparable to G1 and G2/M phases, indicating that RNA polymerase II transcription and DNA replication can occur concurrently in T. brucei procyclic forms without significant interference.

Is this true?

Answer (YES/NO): NO